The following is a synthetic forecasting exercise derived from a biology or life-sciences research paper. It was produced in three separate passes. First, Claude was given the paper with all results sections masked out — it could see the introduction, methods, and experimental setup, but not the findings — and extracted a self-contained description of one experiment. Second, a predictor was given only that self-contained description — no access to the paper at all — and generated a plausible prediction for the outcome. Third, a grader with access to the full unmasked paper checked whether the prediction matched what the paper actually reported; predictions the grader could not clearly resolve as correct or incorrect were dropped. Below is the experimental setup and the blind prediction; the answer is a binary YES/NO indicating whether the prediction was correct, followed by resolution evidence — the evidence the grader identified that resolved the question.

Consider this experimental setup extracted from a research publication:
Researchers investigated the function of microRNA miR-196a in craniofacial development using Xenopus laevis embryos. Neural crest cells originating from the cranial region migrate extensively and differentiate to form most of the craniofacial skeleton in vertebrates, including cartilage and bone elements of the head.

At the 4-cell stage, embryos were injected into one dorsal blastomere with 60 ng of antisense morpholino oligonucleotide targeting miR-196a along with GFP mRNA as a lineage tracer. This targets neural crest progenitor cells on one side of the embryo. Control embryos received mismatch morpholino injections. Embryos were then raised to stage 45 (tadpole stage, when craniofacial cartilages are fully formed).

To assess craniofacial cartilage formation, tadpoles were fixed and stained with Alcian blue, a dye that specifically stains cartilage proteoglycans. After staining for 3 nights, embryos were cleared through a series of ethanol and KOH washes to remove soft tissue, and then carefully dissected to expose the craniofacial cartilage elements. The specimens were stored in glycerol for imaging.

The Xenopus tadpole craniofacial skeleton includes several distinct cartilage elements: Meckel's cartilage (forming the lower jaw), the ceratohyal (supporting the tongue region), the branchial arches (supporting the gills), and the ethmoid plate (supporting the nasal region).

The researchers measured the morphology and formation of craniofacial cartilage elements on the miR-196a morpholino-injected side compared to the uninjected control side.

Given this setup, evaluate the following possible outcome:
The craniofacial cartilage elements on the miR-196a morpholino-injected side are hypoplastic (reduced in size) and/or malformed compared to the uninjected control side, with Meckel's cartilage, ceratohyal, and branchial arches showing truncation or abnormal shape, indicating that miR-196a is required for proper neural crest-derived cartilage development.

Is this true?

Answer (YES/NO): NO